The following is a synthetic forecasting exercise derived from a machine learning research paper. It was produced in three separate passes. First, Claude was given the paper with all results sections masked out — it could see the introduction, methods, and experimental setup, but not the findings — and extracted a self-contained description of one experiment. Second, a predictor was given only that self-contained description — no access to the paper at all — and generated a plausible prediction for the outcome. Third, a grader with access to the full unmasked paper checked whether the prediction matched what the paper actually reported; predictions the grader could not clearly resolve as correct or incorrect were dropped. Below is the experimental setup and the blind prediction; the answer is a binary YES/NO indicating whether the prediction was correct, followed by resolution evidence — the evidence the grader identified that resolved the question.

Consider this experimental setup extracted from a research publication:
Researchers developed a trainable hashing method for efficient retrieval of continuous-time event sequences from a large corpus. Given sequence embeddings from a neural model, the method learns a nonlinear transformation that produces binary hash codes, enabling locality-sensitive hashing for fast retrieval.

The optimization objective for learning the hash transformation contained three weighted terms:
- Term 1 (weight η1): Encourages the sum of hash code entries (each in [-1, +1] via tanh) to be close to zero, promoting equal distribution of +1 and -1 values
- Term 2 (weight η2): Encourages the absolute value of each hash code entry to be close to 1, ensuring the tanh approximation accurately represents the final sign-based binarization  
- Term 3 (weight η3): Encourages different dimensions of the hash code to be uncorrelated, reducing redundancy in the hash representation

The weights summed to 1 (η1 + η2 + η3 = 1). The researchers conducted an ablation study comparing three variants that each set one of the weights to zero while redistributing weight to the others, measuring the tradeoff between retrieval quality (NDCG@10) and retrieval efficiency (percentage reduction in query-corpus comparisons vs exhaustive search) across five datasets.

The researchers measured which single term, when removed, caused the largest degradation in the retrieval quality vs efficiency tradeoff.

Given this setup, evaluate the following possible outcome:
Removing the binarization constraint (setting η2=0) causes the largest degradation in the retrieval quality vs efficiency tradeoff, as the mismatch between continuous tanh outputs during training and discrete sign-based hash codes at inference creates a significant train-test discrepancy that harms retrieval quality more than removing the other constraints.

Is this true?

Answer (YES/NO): NO